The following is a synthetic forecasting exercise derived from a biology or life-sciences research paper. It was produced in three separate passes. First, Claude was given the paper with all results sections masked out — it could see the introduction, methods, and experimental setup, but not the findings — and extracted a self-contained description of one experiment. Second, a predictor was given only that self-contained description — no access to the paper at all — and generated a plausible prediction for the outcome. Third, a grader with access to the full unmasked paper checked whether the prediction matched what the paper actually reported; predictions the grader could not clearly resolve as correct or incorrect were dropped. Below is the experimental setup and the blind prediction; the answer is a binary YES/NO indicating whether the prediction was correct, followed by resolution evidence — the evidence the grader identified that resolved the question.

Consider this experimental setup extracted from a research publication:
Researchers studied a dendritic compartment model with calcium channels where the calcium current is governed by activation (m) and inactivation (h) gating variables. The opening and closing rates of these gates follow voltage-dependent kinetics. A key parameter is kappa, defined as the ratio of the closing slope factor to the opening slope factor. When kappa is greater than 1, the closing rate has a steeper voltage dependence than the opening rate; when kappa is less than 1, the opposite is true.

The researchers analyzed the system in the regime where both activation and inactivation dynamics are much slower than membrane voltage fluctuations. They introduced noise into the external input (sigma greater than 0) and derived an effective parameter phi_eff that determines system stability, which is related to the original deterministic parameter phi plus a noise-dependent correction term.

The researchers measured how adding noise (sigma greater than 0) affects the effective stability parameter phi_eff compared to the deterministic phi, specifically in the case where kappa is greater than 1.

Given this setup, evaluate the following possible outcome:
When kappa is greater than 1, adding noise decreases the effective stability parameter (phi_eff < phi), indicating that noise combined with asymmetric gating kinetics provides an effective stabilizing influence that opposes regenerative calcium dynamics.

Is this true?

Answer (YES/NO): NO